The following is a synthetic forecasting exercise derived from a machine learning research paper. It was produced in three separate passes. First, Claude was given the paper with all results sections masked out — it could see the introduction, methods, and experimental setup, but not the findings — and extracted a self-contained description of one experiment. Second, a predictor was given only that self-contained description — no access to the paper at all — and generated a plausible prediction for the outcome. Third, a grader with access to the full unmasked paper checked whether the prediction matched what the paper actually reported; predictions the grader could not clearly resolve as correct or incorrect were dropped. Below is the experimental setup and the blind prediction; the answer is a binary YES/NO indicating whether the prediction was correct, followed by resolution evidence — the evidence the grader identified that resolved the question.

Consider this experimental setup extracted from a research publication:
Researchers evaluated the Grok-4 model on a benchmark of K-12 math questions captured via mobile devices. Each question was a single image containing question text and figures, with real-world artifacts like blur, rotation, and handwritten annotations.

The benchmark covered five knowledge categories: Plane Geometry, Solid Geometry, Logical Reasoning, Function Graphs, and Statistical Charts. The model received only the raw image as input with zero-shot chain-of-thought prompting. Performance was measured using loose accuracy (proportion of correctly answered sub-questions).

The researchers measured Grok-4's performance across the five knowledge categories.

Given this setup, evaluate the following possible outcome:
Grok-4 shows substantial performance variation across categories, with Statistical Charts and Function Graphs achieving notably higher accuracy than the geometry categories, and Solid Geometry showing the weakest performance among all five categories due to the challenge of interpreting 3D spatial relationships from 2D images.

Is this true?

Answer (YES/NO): NO